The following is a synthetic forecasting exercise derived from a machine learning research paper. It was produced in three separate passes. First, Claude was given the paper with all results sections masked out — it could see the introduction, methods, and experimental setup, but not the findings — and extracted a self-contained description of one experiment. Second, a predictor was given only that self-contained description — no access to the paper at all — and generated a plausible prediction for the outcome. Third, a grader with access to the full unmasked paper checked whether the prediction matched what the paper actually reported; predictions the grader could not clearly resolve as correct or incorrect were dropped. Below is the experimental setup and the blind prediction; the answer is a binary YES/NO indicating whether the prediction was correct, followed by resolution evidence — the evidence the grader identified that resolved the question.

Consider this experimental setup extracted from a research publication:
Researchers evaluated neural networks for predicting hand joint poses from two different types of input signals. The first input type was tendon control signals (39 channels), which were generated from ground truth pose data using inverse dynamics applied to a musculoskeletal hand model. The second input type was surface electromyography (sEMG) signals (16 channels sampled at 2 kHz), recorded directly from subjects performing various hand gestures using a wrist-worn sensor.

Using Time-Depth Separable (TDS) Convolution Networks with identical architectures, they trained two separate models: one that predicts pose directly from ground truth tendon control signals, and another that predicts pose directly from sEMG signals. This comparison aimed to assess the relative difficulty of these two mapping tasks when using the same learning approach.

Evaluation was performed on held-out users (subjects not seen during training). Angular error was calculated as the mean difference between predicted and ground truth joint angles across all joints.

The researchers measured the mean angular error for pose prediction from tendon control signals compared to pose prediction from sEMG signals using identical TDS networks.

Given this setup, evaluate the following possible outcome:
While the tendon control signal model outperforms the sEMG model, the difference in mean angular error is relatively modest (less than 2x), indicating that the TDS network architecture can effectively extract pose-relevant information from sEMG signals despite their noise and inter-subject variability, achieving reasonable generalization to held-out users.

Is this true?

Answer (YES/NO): YES